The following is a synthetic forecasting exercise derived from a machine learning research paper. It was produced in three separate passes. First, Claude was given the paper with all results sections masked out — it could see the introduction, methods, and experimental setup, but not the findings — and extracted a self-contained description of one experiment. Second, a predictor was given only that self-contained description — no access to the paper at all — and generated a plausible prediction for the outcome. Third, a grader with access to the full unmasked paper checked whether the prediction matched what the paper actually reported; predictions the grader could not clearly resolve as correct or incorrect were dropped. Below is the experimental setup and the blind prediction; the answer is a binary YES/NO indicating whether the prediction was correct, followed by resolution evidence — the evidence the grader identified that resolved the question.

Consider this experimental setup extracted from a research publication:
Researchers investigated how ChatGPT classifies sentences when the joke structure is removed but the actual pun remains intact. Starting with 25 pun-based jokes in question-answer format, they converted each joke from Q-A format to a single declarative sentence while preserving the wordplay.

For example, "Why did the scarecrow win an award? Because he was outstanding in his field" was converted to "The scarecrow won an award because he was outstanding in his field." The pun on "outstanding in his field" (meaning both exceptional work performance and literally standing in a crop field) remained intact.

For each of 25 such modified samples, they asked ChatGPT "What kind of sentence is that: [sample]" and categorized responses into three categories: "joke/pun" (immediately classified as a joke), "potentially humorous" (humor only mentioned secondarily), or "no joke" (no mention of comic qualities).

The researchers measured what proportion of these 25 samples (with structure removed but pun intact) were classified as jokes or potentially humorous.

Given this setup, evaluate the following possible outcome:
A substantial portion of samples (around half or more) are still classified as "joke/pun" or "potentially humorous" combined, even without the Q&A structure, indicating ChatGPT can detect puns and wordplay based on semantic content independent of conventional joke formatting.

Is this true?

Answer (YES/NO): YES